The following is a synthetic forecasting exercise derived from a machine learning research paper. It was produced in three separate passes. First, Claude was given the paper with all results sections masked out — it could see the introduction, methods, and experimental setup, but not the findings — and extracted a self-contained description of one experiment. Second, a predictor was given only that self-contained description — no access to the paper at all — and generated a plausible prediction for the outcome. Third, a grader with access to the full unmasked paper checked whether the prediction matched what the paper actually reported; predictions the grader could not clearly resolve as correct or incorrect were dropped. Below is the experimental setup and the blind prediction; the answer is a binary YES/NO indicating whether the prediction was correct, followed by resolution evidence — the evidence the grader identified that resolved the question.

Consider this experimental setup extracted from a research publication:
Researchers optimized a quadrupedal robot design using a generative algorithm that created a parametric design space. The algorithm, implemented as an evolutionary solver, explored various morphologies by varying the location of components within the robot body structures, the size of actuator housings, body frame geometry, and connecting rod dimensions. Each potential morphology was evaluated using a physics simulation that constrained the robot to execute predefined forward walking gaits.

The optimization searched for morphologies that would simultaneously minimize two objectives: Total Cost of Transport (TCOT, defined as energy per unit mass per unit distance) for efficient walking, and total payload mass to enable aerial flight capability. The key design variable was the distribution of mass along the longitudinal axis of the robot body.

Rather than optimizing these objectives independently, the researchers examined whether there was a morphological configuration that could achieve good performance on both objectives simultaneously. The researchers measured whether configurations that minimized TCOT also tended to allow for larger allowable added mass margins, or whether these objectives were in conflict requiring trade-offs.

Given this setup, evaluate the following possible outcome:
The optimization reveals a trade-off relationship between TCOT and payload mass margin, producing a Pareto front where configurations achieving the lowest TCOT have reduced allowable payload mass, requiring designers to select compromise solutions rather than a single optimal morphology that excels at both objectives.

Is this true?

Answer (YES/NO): NO